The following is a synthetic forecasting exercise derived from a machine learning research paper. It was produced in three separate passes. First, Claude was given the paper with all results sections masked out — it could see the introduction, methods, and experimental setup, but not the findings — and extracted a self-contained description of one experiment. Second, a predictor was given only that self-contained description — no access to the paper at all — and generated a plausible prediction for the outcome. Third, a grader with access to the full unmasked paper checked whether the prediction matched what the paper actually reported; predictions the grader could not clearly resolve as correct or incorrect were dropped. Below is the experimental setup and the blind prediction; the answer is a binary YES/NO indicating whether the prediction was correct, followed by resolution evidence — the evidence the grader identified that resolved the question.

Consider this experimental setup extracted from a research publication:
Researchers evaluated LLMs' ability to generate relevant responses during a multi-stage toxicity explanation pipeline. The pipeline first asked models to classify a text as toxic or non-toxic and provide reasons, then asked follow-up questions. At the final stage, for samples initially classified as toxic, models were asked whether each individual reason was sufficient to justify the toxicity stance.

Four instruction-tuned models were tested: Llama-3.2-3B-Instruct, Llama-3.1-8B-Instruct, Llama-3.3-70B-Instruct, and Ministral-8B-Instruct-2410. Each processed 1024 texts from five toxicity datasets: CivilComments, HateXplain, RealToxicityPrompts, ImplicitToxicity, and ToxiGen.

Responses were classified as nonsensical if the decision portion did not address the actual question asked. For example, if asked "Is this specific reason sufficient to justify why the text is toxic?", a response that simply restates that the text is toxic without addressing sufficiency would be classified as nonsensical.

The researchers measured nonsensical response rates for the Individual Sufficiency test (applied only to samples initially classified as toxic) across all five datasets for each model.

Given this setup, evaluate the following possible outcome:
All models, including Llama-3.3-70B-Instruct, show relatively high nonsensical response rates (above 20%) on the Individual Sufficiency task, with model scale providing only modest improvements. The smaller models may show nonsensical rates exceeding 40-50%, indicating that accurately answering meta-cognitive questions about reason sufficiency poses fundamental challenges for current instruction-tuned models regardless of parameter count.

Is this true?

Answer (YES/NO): NO